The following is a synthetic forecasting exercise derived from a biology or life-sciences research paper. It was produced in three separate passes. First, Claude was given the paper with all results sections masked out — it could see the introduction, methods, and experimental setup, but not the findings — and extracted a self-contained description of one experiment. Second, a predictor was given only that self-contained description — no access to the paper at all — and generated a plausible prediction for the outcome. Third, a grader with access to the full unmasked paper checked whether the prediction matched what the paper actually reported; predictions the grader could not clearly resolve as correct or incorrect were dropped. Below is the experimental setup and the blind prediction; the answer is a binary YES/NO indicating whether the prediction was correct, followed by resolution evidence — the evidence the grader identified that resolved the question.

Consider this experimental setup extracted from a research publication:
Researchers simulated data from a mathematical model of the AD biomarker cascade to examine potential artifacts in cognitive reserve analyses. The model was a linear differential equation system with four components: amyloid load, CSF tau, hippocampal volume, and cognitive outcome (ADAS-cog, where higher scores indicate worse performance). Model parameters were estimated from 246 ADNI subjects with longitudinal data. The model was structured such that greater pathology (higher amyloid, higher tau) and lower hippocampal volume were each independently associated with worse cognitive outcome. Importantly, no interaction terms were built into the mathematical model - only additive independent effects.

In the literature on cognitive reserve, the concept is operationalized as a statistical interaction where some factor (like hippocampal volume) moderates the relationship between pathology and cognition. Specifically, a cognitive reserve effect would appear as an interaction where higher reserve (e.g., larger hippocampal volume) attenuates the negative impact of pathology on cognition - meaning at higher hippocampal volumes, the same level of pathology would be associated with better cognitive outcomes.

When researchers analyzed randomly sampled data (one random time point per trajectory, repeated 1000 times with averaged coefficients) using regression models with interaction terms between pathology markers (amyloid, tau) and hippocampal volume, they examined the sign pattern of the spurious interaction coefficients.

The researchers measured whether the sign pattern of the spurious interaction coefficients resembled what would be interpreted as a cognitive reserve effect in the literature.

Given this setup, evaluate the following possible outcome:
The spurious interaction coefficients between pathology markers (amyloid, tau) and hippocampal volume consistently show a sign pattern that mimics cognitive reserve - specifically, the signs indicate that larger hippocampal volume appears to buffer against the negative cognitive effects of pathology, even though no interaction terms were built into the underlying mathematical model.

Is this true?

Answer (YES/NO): YES